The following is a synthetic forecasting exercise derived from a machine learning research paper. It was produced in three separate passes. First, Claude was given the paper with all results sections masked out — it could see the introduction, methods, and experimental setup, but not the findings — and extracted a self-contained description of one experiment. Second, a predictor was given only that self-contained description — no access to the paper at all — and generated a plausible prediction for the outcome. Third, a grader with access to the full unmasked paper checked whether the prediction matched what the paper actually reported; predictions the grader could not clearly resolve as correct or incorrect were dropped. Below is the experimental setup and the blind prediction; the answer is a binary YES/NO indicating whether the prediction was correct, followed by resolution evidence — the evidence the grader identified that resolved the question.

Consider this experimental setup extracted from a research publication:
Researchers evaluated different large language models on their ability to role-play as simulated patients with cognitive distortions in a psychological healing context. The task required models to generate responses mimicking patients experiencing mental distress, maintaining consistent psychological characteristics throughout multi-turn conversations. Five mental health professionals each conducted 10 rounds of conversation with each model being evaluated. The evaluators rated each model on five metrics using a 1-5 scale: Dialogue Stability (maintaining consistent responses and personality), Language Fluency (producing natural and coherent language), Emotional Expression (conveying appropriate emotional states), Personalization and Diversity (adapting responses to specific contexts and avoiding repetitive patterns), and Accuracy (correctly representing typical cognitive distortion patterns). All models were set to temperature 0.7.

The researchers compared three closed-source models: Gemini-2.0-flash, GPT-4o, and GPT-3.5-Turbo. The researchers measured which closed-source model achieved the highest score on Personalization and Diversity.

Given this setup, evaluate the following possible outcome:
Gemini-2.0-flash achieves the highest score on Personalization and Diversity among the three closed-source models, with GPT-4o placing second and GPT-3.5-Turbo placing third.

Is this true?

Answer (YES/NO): YES